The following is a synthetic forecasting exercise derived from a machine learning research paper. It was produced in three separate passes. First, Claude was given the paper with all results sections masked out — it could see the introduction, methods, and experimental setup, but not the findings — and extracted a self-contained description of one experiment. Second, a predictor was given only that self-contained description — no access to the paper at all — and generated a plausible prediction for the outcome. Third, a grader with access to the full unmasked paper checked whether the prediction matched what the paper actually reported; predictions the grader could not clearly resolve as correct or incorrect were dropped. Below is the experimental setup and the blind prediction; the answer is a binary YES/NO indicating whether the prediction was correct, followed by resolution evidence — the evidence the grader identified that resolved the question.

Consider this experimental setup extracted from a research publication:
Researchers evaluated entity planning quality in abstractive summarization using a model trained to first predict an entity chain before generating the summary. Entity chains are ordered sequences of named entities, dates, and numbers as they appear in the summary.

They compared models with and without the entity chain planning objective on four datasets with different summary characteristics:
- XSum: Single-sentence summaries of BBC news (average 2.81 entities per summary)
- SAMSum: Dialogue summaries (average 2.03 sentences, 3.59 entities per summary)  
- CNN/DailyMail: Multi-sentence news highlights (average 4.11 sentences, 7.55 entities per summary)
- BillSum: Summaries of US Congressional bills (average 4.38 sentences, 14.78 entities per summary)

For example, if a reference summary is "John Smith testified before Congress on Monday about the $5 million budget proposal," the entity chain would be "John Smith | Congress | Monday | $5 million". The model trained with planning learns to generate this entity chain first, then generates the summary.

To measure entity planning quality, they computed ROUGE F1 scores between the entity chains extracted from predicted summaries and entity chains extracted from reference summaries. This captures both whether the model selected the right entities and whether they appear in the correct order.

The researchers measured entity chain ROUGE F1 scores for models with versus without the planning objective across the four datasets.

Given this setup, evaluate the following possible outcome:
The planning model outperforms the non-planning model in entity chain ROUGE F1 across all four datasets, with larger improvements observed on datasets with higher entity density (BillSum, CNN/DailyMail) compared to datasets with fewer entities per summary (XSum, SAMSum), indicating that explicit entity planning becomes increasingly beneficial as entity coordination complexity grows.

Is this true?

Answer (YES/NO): NO